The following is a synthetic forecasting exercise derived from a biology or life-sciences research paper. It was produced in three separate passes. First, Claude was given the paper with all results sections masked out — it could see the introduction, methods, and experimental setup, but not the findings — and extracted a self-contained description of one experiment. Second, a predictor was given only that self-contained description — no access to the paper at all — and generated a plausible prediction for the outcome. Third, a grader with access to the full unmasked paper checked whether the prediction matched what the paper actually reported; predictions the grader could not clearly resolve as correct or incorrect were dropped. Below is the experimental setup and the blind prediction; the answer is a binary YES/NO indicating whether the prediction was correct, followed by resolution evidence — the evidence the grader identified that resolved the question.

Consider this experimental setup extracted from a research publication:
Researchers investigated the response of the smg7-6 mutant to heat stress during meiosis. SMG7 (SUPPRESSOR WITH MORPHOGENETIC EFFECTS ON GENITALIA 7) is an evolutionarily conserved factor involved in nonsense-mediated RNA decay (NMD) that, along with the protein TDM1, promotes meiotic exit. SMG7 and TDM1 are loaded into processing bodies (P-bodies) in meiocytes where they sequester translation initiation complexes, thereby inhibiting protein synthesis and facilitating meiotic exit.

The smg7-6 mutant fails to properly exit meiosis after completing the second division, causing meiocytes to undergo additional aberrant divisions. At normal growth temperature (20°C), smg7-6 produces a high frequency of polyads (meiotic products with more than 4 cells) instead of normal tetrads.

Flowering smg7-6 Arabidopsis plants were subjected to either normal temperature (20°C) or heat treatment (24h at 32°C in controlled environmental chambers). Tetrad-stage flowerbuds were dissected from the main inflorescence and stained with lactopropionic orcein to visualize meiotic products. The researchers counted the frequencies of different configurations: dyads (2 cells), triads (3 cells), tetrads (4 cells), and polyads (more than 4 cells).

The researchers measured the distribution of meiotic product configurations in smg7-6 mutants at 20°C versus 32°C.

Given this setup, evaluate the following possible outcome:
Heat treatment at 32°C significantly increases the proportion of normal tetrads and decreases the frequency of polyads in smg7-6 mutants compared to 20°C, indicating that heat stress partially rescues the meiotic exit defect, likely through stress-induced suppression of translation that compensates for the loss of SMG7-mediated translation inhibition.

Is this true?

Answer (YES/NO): YES